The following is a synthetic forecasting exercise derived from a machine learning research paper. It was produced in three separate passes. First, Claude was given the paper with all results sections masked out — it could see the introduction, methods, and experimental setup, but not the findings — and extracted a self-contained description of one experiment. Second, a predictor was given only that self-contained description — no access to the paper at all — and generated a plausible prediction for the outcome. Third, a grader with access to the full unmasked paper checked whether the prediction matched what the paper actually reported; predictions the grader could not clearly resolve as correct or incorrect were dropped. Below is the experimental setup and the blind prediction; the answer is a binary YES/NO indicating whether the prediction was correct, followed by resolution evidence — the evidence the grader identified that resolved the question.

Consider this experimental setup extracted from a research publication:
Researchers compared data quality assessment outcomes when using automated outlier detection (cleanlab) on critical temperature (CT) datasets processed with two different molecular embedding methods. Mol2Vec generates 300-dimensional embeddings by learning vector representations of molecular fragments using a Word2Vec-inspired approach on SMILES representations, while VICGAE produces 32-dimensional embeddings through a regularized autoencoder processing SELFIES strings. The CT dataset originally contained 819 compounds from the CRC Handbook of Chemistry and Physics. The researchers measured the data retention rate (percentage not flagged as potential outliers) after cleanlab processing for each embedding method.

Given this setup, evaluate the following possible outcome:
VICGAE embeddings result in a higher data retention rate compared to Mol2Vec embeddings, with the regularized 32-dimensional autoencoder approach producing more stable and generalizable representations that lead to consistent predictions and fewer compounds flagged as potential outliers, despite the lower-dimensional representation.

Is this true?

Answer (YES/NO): NO